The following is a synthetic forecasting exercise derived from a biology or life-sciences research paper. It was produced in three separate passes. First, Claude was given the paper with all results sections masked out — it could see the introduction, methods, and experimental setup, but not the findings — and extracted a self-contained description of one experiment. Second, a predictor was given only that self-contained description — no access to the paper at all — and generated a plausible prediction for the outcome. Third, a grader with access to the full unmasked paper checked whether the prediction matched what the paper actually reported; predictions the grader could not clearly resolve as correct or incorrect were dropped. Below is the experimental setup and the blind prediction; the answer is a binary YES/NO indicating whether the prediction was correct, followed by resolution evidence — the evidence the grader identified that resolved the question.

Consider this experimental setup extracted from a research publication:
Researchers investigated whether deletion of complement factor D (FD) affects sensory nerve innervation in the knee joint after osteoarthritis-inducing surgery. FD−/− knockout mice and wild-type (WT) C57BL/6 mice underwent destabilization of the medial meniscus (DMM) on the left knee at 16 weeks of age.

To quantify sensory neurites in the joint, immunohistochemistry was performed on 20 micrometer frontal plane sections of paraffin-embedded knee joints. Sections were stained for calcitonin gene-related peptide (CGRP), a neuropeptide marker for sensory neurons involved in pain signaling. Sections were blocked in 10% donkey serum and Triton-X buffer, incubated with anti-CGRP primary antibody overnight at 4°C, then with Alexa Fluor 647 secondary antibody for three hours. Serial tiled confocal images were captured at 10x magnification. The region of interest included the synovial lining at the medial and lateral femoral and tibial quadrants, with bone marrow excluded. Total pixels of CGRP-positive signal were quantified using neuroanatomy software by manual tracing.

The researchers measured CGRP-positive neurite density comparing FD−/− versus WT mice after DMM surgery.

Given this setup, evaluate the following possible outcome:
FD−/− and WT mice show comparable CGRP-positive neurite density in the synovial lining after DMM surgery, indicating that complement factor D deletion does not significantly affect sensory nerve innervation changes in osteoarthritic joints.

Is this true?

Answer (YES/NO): YES